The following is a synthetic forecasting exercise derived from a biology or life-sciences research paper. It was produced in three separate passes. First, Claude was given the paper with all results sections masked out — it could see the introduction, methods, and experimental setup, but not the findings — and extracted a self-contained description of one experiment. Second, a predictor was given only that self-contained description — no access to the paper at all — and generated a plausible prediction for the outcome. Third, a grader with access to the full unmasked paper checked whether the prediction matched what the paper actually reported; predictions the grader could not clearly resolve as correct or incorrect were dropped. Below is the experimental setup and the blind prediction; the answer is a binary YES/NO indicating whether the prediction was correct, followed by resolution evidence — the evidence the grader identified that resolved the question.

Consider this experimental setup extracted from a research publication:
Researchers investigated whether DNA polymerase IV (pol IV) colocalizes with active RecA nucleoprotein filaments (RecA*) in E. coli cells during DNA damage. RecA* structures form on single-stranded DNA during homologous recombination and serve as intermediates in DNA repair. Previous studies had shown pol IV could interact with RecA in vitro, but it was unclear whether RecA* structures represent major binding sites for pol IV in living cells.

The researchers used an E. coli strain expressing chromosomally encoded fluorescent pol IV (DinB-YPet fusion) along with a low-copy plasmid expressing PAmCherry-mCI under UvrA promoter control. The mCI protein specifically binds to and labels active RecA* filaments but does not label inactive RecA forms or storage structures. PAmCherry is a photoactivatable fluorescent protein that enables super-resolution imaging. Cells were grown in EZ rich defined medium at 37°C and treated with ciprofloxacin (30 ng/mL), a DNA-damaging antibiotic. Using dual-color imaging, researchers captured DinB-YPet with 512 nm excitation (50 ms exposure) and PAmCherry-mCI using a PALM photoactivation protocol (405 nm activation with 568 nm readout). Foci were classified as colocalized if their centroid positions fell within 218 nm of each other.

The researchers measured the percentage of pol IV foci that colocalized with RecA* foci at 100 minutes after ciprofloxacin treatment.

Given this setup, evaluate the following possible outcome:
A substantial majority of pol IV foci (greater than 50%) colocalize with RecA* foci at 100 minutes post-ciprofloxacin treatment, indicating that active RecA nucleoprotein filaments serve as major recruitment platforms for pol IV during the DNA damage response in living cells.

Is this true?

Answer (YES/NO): NO